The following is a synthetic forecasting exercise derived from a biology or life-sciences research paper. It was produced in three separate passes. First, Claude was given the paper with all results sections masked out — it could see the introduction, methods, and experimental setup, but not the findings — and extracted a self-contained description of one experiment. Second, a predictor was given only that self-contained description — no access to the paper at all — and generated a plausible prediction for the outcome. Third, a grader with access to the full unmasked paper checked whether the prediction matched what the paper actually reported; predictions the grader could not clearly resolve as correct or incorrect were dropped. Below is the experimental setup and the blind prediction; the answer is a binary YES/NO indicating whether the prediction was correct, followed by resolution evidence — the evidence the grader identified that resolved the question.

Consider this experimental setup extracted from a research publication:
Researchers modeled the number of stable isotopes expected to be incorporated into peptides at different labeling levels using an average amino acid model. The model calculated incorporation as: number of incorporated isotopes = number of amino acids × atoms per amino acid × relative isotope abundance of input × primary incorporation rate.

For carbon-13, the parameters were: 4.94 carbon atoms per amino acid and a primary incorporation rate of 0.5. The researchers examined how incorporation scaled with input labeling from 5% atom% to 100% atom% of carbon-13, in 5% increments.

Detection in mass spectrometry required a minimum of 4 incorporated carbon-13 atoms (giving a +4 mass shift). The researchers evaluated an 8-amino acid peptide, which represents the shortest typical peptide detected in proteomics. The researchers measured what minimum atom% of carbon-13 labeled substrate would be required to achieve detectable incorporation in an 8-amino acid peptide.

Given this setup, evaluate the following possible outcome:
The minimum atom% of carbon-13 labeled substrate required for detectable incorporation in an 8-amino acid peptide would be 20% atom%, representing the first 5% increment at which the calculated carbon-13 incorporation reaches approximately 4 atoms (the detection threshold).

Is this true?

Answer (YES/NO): NO